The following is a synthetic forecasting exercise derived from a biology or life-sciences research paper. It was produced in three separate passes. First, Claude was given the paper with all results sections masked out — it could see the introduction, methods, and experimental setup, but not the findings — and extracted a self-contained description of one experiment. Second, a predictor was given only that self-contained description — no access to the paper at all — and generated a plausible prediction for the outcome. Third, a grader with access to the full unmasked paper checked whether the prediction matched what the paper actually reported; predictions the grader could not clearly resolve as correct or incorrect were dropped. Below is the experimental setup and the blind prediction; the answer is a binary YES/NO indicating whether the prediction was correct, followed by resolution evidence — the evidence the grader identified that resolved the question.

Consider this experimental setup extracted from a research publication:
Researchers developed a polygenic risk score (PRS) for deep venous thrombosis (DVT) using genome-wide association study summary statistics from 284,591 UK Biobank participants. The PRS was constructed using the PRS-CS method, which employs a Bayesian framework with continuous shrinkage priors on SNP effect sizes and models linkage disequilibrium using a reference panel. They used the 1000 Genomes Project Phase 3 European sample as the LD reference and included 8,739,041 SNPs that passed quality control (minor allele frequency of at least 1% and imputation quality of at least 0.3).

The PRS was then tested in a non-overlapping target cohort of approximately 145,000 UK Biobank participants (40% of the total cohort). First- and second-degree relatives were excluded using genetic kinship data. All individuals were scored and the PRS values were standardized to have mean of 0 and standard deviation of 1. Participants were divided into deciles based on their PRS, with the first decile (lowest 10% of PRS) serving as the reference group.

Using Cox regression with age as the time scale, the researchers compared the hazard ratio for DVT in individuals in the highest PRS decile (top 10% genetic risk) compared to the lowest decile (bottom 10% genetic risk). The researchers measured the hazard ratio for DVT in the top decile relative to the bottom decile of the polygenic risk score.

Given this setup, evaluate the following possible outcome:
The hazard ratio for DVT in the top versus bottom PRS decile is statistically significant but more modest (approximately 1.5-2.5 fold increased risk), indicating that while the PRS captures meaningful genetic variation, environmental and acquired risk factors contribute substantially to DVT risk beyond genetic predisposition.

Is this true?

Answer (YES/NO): NO